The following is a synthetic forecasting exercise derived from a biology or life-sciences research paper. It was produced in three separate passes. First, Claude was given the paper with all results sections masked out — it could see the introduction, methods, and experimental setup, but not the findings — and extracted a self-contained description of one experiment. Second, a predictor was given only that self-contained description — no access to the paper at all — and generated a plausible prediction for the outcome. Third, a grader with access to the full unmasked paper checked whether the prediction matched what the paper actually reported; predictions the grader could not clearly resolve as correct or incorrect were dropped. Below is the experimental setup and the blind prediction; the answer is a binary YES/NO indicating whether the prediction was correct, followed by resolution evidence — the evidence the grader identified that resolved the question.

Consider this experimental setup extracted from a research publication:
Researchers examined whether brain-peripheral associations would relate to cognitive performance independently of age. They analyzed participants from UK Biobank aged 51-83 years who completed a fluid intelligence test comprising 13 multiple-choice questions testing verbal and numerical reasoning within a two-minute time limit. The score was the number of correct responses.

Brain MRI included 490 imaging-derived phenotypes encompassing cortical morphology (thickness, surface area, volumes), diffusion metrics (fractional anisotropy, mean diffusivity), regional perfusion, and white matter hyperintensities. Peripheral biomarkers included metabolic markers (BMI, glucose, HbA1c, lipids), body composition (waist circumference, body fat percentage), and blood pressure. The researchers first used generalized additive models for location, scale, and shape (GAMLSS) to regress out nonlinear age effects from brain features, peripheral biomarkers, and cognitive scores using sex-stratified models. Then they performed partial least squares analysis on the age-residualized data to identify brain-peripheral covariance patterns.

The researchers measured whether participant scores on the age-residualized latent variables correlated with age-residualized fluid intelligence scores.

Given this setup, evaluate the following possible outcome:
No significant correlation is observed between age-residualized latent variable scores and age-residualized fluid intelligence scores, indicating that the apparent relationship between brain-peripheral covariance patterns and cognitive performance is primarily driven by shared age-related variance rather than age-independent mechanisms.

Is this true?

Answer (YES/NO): NO